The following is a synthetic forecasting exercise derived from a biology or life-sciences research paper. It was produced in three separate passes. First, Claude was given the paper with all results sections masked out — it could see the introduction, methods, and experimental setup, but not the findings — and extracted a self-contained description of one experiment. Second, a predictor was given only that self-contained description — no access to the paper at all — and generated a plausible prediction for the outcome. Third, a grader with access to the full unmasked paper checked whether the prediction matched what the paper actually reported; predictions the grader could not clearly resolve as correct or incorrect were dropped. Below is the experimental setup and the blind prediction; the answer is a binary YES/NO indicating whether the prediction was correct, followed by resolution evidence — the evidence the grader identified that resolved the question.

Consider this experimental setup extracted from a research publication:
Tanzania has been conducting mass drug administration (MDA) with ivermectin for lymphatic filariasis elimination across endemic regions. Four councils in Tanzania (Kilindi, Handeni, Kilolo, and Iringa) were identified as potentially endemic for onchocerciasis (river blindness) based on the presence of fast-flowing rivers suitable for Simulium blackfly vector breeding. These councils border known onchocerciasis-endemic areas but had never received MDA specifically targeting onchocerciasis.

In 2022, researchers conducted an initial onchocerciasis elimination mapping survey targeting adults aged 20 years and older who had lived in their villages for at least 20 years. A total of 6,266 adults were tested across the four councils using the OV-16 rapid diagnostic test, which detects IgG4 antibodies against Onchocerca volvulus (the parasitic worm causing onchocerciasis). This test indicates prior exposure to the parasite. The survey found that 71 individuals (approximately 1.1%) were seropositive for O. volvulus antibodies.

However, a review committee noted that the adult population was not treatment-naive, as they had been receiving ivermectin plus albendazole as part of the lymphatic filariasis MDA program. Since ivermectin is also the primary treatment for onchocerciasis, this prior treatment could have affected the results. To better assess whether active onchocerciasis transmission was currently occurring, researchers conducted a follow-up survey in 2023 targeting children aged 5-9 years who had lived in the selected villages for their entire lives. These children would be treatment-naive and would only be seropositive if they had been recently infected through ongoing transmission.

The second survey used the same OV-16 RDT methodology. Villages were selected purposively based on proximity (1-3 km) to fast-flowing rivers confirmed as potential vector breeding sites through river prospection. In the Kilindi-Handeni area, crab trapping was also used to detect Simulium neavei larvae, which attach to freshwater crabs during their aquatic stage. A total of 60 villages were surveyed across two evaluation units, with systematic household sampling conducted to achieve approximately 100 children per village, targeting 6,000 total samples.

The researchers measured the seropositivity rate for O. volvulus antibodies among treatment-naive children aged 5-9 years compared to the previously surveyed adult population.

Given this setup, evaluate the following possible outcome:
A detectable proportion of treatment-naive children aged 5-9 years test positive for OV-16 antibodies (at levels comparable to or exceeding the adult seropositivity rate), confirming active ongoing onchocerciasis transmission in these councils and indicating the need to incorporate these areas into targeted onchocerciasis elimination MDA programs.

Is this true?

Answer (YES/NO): NO